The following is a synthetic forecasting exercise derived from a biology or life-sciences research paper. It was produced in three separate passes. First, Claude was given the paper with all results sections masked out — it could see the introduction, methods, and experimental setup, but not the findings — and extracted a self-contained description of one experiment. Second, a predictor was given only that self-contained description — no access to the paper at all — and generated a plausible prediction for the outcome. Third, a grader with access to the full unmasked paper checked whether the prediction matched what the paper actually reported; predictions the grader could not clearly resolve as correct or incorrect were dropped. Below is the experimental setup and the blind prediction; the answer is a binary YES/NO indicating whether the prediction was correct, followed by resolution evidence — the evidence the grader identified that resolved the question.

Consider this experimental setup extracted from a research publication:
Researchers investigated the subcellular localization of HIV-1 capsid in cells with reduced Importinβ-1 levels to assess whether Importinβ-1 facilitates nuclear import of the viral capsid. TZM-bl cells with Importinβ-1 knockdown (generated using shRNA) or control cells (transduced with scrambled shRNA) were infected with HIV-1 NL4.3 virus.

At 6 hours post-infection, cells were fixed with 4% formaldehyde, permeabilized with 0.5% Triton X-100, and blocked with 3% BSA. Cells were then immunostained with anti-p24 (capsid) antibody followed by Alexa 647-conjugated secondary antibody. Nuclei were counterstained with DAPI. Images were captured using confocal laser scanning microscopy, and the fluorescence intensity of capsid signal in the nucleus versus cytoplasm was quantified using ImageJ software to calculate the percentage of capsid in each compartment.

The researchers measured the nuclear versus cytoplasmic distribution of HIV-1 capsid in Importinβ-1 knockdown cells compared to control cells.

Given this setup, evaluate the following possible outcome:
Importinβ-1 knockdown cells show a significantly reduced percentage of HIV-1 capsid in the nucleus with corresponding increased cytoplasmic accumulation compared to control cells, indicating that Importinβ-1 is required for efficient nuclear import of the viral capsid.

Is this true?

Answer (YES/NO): YES